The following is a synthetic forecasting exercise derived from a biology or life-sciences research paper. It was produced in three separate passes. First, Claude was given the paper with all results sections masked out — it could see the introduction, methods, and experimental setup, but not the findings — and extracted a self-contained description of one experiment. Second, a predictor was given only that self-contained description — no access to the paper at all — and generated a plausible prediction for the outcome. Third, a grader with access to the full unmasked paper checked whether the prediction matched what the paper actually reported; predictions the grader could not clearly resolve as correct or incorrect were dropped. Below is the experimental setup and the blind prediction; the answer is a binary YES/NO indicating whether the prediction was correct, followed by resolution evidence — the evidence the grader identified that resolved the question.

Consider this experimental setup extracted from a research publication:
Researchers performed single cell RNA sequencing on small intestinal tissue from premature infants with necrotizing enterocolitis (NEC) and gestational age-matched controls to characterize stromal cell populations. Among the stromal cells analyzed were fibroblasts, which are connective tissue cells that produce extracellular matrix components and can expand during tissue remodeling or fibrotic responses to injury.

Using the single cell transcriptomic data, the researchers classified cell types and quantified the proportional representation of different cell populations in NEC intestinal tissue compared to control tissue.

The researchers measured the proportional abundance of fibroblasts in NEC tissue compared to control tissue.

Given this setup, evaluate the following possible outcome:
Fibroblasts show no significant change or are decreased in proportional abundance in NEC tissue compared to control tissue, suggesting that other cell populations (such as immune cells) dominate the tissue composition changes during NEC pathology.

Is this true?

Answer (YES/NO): NO